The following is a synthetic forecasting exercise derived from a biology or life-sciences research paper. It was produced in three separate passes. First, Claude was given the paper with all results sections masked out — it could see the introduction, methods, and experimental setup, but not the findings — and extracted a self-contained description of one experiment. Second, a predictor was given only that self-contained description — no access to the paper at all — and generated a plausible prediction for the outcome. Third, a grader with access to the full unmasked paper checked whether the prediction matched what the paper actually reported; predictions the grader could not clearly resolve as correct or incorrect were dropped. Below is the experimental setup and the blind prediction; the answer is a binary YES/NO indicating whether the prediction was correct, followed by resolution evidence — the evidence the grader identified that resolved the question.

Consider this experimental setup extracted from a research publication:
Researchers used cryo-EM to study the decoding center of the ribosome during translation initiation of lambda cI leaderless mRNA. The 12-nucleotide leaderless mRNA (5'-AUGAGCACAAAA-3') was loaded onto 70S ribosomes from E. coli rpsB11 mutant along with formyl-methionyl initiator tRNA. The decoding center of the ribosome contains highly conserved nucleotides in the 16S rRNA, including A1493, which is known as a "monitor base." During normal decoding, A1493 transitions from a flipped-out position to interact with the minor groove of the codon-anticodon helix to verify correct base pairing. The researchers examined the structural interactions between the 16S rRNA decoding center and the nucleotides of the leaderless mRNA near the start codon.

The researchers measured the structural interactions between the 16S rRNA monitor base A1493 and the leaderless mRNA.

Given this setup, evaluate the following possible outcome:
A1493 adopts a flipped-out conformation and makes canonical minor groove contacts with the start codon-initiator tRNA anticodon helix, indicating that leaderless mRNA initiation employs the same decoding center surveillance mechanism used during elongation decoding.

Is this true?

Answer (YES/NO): NO